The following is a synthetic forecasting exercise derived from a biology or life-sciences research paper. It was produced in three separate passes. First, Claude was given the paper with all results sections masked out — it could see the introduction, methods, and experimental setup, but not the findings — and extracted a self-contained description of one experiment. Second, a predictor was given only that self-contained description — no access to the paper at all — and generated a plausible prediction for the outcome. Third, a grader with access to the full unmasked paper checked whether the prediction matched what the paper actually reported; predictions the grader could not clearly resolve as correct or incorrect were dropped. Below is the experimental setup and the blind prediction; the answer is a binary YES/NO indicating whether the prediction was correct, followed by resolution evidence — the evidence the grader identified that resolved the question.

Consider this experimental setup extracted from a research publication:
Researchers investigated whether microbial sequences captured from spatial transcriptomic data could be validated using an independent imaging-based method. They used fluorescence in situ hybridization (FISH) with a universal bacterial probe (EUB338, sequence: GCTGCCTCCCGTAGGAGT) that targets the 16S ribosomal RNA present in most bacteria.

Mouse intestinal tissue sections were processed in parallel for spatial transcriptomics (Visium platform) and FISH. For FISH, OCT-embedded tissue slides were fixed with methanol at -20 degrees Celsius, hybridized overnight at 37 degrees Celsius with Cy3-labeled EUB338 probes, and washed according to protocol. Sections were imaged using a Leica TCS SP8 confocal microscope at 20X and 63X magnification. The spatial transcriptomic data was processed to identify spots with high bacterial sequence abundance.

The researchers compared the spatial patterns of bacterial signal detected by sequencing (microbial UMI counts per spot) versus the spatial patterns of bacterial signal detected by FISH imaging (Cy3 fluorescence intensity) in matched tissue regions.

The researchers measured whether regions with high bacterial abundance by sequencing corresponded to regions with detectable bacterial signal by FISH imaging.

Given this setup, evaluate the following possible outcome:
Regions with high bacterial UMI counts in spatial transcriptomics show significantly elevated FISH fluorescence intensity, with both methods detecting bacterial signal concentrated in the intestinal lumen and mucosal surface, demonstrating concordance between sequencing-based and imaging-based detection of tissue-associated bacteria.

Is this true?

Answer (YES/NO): YES